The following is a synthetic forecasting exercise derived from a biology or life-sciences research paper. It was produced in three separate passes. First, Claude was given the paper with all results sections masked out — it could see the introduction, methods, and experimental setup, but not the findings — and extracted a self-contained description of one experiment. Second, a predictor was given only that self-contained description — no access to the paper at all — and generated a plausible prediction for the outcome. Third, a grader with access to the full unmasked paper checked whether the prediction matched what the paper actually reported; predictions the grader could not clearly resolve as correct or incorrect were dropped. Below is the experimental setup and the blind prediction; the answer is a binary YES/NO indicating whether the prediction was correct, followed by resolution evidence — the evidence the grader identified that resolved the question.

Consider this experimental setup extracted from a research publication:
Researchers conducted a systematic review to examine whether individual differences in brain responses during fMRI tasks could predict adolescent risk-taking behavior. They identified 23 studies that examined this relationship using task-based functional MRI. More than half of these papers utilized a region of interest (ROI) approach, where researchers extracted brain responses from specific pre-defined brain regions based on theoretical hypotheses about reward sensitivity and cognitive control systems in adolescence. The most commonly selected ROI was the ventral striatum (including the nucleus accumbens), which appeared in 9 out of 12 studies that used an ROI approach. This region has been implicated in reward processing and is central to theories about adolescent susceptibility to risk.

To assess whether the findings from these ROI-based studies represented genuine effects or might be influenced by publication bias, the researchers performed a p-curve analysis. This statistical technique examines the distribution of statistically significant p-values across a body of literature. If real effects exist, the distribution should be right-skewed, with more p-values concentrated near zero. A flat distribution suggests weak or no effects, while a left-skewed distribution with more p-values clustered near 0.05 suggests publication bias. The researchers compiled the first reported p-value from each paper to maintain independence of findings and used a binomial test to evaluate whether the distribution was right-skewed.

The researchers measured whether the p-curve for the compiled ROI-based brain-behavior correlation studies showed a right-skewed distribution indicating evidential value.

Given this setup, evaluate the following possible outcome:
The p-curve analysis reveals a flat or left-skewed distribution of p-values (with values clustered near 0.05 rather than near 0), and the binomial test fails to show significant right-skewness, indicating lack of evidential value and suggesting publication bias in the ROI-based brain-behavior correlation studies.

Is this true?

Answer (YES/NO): NO